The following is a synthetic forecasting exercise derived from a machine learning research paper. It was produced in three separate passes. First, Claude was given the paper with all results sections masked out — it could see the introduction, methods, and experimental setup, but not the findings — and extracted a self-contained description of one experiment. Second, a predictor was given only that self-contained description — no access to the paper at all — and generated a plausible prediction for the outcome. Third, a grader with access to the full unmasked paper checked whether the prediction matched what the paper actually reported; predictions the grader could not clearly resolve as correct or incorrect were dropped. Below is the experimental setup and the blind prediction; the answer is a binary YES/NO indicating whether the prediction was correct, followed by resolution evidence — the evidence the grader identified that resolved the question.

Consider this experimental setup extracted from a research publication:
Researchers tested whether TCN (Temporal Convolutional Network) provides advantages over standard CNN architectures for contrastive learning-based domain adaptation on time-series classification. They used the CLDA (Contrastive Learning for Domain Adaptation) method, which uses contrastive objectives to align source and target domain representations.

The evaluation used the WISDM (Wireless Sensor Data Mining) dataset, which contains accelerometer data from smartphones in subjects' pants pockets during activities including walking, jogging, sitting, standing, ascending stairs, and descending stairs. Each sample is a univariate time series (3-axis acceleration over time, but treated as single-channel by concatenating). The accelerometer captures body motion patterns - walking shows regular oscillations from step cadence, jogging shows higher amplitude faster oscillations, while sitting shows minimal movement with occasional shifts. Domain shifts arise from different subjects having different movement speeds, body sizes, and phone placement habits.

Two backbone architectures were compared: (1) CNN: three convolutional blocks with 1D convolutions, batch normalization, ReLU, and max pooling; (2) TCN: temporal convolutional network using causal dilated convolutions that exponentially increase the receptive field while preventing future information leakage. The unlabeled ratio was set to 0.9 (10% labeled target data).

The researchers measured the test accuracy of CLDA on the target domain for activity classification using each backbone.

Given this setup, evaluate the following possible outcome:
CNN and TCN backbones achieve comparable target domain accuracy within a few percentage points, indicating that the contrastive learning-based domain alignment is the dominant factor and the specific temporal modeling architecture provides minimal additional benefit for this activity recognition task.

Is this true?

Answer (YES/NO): NO